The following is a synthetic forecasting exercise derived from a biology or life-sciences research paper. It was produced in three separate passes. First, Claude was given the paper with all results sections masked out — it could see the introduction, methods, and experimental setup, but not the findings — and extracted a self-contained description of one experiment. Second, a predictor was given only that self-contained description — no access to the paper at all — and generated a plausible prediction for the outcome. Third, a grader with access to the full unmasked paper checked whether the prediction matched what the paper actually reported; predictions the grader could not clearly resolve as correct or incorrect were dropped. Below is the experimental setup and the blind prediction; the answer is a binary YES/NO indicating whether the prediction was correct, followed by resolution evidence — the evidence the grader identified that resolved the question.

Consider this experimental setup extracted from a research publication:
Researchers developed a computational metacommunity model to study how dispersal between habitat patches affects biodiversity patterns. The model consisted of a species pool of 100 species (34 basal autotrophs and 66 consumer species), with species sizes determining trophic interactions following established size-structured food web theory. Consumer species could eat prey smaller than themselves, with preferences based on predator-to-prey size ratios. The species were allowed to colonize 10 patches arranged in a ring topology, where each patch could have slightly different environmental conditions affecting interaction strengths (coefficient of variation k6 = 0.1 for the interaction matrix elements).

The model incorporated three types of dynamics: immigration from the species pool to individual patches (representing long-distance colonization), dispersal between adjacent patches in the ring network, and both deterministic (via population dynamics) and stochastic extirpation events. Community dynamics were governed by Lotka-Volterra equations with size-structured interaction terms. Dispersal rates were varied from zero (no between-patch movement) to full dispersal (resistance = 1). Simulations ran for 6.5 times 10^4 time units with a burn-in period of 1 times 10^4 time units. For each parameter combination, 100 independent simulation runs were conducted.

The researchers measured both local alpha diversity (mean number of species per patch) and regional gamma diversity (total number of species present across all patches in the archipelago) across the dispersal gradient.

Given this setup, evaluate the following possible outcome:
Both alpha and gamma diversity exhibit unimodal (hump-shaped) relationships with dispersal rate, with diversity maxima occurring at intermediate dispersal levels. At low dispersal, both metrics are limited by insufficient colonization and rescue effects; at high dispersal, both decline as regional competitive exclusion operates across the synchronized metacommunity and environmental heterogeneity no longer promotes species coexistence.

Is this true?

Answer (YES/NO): NO